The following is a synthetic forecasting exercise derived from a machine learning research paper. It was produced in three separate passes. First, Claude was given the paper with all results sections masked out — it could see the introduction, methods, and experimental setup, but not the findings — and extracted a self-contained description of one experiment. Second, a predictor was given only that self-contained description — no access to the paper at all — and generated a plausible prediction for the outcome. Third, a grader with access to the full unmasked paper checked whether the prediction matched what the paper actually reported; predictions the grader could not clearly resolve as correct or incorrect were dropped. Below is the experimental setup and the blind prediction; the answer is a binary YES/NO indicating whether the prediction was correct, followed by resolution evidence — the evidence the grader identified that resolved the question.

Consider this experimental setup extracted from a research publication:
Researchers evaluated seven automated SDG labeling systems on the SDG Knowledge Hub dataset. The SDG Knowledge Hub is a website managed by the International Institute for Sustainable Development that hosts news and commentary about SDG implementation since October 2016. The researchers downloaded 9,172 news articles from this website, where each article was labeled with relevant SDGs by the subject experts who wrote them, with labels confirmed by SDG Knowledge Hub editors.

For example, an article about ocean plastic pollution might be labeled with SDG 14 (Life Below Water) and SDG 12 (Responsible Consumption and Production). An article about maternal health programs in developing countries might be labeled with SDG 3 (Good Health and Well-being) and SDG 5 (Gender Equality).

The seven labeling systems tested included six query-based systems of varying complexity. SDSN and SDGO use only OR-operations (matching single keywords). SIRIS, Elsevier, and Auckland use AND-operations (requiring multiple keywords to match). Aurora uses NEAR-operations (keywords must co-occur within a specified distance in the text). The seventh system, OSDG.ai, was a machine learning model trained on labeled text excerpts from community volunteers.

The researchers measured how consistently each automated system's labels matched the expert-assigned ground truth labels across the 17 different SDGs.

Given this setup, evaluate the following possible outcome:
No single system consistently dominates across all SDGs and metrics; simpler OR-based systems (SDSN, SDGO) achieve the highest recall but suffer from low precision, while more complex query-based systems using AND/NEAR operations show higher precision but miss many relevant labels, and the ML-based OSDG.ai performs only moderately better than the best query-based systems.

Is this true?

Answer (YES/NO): NO